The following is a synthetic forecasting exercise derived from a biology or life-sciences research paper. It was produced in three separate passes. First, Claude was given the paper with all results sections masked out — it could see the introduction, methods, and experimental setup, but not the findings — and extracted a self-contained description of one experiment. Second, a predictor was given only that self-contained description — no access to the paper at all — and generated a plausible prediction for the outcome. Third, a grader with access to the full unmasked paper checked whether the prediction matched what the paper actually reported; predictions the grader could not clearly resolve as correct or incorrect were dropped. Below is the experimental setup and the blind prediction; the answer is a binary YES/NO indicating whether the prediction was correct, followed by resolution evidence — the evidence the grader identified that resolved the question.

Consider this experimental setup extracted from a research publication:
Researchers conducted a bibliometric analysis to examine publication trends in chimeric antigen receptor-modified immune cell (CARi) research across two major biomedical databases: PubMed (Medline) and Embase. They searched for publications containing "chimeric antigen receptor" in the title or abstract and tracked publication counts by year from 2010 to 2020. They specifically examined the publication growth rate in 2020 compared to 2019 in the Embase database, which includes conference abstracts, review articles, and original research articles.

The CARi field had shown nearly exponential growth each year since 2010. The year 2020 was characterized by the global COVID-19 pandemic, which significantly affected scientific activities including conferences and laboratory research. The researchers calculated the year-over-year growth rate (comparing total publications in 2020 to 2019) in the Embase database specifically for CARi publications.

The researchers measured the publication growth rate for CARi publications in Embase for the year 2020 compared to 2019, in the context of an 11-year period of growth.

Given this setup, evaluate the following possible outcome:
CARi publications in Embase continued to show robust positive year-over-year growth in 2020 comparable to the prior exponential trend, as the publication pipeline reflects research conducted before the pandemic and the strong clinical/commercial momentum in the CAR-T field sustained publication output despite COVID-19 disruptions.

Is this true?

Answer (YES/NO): NO